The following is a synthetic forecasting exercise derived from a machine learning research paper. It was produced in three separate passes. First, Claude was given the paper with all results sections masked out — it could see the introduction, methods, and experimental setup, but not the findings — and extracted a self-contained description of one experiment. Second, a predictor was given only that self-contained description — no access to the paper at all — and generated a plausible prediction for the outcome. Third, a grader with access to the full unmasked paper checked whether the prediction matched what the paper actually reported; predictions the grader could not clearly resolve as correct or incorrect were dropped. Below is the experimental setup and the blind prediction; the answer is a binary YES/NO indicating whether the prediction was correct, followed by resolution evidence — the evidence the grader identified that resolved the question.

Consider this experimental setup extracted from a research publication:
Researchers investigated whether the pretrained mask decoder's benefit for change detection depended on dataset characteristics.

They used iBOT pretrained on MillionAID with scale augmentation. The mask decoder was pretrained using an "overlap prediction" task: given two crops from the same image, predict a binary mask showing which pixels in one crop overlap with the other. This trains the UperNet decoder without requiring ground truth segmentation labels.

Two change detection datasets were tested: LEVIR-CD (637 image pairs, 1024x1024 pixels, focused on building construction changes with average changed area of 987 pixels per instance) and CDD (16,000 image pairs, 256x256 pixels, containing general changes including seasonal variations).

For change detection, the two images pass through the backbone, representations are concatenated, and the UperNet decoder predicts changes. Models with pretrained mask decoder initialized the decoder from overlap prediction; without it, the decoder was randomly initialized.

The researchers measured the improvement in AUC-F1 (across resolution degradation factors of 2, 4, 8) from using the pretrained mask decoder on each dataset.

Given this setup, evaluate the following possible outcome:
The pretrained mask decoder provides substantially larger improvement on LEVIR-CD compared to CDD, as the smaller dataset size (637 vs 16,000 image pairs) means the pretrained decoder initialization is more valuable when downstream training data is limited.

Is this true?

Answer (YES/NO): NO